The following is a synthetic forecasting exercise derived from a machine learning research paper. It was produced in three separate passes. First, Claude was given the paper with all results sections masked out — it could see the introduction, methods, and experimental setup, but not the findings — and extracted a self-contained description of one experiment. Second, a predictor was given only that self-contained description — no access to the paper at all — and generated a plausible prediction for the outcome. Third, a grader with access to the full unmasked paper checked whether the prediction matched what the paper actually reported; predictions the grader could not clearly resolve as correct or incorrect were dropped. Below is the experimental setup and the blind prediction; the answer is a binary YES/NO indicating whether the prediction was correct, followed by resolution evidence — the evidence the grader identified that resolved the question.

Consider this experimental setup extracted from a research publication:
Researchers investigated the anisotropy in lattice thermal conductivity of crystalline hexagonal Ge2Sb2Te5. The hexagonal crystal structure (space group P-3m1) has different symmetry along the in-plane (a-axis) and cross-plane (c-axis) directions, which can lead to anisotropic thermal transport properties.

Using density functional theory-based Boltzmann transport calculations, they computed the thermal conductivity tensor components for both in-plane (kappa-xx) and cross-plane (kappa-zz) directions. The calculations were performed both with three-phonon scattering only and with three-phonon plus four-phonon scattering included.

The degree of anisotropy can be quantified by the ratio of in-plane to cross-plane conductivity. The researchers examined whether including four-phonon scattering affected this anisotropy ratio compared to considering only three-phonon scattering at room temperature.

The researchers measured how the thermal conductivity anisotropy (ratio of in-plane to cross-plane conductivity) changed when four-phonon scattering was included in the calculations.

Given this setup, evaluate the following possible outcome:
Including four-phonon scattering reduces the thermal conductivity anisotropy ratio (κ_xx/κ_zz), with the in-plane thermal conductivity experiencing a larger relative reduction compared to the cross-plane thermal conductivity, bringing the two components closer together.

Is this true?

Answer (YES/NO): NO